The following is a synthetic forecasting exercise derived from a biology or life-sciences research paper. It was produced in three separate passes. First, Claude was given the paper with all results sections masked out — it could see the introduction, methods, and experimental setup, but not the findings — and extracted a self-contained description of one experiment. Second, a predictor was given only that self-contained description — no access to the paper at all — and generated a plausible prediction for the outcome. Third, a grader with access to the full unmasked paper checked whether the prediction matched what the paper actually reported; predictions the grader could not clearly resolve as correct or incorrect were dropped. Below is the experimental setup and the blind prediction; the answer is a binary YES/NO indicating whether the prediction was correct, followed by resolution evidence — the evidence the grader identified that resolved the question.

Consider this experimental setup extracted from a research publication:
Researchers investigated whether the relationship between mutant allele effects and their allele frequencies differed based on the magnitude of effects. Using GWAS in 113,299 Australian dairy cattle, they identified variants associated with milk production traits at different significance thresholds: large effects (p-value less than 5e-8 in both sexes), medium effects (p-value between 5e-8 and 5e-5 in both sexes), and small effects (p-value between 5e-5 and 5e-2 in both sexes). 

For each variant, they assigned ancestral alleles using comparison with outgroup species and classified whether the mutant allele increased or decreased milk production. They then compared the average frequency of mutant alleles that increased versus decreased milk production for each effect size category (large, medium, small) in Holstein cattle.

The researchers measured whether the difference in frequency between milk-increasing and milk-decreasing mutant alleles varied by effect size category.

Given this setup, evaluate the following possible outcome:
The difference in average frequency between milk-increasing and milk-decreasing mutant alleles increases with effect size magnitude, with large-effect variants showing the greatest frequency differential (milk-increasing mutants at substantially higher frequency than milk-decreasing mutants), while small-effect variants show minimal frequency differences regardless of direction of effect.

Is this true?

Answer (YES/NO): NO